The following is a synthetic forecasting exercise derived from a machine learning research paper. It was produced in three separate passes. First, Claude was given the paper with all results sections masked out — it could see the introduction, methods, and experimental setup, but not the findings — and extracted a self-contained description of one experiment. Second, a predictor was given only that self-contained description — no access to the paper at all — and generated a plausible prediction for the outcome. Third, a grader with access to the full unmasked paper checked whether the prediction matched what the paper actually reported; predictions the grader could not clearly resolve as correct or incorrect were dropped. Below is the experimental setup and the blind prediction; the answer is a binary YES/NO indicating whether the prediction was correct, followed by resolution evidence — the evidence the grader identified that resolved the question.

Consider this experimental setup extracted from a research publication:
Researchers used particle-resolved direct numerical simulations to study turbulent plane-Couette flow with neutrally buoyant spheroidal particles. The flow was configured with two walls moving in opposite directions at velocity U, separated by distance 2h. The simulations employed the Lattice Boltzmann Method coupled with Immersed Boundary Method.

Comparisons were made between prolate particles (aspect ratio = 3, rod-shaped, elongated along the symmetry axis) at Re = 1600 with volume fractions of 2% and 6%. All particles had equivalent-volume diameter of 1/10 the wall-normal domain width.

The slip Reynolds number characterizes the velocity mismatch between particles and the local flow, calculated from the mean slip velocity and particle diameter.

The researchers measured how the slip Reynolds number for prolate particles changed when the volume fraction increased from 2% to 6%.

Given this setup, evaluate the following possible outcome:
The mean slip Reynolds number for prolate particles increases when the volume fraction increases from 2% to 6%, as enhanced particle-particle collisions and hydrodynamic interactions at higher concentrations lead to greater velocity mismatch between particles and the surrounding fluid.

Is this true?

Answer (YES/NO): YES